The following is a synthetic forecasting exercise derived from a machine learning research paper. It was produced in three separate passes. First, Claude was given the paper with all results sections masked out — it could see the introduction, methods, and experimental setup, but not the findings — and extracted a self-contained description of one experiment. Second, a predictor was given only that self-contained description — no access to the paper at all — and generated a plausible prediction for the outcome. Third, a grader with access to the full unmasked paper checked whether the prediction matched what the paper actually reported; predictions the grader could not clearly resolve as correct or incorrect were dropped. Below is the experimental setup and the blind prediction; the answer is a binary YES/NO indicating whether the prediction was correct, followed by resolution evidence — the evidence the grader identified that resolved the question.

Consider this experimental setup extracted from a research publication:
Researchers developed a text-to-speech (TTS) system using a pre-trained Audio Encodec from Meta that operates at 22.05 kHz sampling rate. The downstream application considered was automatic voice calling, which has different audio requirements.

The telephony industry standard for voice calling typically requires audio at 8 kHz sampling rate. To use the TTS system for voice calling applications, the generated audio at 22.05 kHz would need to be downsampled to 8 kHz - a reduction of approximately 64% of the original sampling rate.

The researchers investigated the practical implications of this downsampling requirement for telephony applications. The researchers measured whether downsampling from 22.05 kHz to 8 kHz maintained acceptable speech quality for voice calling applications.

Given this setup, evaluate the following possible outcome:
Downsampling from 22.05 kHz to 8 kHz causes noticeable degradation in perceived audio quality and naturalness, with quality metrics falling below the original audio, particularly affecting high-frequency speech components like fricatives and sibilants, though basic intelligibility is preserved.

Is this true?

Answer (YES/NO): NO